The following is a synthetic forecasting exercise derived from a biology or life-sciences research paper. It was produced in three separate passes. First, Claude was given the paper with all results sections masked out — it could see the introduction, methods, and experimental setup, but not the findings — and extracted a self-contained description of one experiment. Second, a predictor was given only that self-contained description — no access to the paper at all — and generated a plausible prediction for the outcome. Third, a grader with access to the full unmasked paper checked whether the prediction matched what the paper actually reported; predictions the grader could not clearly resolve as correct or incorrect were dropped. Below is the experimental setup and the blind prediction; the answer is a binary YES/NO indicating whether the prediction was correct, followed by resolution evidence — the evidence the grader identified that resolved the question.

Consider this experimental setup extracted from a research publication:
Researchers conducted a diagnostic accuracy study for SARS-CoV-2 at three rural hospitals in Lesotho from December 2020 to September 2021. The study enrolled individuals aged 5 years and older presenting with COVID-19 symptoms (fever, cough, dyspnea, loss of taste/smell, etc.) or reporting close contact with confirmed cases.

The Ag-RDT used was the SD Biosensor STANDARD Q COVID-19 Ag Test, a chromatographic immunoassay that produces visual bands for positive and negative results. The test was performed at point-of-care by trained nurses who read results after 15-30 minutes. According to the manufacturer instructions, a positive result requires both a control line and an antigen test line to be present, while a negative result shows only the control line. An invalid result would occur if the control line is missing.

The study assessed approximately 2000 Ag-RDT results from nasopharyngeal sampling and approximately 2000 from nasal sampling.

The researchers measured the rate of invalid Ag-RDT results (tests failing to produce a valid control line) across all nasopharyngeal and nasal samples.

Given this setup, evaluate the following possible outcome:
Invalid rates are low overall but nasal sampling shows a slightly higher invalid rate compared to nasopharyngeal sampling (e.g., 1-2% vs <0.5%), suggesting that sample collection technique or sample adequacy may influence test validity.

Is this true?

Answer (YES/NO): NO